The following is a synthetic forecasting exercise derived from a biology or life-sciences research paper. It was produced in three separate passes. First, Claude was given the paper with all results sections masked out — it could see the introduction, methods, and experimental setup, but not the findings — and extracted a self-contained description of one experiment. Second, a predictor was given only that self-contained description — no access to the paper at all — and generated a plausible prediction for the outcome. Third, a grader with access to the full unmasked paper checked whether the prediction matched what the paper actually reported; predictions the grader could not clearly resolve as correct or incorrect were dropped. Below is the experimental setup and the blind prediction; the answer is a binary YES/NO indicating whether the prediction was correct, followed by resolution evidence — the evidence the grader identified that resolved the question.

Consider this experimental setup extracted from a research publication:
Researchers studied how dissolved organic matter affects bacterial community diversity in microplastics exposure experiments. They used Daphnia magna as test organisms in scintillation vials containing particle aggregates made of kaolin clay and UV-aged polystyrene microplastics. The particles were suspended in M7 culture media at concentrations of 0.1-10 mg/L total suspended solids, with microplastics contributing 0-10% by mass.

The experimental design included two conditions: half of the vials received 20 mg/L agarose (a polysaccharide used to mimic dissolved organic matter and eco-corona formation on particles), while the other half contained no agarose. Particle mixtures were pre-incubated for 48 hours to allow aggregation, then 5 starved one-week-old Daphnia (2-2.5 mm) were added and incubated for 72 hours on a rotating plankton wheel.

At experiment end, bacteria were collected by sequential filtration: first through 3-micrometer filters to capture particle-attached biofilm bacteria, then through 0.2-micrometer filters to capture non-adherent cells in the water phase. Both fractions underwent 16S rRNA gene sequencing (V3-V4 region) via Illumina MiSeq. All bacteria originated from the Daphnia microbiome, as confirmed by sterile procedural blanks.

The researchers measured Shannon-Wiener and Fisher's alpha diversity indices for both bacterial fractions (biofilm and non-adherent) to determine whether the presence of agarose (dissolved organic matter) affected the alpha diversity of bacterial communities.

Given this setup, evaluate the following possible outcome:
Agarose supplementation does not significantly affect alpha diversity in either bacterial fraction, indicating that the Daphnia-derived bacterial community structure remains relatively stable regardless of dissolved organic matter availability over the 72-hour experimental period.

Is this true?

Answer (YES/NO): NO